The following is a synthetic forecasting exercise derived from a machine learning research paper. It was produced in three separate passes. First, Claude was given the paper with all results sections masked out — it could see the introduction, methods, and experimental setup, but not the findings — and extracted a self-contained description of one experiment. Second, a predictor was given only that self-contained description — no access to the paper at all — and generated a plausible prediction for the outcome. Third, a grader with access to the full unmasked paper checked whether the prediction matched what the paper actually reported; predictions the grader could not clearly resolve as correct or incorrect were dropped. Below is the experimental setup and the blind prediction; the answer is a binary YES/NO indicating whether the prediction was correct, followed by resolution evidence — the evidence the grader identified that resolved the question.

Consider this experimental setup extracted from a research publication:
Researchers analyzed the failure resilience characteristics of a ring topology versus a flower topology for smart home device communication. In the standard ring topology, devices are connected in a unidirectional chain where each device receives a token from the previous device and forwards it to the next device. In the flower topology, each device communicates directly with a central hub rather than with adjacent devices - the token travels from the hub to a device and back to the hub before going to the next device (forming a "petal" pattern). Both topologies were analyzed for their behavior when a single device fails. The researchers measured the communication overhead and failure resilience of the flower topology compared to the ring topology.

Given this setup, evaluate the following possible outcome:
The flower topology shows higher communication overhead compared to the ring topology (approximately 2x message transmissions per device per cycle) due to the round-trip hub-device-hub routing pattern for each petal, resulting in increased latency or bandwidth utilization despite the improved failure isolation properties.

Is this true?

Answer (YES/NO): YES